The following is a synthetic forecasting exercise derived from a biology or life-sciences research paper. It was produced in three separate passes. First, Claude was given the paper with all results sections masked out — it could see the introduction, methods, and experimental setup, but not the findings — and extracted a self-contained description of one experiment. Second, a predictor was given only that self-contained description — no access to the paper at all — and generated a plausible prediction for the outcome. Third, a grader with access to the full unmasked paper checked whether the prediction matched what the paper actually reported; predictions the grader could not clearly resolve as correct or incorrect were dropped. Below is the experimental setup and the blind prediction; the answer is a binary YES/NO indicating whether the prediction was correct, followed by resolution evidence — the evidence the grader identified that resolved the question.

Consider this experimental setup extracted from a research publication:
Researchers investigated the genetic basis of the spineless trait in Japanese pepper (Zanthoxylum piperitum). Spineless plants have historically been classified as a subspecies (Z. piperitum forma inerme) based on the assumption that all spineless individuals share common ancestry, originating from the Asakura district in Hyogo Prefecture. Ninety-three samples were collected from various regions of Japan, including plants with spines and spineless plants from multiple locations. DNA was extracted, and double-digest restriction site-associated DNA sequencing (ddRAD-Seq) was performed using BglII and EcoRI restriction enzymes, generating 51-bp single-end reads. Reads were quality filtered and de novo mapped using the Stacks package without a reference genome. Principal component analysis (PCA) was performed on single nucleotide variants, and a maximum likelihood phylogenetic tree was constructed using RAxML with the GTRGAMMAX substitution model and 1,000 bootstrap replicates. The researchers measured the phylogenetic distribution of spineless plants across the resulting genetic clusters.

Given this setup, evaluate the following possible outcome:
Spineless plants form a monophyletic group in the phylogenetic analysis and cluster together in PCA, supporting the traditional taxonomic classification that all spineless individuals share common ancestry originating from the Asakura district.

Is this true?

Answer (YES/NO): NO